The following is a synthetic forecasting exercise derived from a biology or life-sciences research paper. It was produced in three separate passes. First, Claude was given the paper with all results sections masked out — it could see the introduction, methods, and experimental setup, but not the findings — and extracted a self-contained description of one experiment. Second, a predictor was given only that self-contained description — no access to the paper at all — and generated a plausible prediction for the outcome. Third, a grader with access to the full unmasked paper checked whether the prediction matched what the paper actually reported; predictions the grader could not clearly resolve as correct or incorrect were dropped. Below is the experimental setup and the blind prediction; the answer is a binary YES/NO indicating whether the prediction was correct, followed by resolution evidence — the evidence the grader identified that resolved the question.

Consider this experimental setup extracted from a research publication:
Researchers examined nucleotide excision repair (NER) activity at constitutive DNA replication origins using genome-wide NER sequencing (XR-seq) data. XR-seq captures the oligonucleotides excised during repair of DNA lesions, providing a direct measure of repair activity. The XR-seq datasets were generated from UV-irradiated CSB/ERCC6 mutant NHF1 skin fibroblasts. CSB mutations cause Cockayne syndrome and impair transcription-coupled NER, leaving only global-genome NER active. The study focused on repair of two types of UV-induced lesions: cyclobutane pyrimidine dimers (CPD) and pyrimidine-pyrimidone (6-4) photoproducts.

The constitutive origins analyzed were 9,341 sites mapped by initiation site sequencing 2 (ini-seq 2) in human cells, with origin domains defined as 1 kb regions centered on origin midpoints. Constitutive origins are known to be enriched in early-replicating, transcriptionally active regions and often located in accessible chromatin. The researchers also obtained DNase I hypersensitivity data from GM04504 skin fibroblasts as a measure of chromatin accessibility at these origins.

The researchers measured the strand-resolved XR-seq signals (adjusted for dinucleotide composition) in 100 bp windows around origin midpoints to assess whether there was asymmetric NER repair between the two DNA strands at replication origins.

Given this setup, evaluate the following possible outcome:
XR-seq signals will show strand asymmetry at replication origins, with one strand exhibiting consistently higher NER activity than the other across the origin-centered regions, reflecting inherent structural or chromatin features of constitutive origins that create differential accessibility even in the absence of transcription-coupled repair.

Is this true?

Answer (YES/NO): NO